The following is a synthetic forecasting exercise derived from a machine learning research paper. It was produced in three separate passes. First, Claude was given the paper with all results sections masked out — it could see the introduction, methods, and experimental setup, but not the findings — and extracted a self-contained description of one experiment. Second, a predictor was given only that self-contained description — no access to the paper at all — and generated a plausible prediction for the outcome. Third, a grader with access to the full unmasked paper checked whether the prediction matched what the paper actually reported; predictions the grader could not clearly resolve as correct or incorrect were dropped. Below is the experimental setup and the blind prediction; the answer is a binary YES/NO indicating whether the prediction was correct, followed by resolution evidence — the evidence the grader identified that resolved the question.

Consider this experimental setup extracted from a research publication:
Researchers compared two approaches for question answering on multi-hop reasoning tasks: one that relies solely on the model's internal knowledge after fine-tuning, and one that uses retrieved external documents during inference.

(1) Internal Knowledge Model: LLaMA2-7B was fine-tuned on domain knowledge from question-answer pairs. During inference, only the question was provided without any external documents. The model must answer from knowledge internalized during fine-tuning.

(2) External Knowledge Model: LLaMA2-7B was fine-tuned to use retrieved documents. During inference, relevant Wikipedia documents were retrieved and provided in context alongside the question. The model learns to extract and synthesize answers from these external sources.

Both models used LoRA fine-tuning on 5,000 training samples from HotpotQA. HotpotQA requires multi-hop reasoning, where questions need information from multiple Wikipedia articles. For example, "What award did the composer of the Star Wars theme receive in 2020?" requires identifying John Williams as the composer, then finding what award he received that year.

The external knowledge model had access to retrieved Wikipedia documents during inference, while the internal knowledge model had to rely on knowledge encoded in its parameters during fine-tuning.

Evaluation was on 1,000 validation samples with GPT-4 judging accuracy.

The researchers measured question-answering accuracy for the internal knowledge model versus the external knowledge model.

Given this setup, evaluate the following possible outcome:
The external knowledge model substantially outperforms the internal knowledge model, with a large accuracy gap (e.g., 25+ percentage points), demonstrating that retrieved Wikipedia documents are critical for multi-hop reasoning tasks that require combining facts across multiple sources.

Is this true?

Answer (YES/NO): NO